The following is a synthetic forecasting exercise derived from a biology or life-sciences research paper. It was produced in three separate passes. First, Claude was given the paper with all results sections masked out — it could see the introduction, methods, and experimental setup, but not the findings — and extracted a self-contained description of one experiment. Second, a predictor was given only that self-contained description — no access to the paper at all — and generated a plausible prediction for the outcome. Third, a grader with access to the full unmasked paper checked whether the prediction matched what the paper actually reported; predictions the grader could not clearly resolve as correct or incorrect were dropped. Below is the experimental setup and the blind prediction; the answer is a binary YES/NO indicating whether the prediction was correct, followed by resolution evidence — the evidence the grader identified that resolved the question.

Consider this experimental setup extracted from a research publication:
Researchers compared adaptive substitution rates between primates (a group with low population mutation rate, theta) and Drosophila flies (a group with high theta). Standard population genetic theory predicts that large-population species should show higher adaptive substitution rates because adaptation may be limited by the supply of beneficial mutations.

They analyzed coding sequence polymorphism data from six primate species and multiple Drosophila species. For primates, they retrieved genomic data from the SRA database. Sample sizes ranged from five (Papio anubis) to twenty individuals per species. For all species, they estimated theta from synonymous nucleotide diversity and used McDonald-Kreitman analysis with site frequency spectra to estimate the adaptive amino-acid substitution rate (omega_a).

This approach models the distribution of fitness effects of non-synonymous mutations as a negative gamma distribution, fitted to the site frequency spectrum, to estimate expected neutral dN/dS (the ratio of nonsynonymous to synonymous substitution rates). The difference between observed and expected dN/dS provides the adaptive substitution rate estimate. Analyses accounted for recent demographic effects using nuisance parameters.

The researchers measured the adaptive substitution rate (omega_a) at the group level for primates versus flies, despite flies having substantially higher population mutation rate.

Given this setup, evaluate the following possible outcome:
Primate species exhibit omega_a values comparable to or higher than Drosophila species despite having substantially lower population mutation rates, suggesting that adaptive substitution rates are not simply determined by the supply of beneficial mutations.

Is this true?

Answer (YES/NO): YES